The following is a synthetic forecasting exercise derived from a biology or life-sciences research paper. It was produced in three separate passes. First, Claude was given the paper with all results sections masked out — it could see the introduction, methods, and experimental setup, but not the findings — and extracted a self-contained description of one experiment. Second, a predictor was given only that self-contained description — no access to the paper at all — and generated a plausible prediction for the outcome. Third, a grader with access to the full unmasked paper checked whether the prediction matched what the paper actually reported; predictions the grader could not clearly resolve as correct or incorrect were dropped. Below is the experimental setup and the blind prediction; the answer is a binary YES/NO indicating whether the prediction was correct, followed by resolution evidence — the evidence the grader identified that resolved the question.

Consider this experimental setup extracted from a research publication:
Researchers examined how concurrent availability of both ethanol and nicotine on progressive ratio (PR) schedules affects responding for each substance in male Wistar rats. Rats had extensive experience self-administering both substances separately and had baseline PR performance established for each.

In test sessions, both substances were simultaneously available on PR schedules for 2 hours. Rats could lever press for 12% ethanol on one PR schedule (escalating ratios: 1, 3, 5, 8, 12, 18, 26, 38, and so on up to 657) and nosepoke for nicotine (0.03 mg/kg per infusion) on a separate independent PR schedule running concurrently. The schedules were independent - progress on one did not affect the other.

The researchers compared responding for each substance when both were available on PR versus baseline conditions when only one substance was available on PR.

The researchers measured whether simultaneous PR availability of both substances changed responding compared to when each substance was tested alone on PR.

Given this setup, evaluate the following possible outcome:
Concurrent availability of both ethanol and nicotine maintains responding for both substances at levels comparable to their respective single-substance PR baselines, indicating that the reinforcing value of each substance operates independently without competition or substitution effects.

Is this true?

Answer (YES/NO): NO